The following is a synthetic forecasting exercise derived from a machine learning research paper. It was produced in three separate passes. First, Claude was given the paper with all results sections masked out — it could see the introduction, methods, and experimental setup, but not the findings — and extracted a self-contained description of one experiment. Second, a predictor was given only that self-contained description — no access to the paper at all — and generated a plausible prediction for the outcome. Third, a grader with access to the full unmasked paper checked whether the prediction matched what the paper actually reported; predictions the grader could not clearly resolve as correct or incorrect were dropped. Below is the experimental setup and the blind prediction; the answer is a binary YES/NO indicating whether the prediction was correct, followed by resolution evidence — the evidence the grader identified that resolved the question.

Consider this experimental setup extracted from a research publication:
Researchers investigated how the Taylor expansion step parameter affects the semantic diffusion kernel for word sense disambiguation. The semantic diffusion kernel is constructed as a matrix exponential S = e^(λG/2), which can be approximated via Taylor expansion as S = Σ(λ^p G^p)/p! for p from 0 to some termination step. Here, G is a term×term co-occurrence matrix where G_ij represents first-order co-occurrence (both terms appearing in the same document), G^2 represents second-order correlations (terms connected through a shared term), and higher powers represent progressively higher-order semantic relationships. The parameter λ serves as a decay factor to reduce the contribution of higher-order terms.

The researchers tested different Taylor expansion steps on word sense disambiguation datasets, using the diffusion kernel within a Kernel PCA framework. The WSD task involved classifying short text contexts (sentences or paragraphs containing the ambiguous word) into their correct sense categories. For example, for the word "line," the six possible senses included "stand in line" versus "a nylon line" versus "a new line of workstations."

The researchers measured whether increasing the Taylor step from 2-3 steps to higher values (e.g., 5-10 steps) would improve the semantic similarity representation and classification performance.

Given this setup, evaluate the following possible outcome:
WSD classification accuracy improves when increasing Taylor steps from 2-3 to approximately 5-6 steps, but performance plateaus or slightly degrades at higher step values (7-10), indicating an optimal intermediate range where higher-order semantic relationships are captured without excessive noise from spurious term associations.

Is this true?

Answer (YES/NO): NO